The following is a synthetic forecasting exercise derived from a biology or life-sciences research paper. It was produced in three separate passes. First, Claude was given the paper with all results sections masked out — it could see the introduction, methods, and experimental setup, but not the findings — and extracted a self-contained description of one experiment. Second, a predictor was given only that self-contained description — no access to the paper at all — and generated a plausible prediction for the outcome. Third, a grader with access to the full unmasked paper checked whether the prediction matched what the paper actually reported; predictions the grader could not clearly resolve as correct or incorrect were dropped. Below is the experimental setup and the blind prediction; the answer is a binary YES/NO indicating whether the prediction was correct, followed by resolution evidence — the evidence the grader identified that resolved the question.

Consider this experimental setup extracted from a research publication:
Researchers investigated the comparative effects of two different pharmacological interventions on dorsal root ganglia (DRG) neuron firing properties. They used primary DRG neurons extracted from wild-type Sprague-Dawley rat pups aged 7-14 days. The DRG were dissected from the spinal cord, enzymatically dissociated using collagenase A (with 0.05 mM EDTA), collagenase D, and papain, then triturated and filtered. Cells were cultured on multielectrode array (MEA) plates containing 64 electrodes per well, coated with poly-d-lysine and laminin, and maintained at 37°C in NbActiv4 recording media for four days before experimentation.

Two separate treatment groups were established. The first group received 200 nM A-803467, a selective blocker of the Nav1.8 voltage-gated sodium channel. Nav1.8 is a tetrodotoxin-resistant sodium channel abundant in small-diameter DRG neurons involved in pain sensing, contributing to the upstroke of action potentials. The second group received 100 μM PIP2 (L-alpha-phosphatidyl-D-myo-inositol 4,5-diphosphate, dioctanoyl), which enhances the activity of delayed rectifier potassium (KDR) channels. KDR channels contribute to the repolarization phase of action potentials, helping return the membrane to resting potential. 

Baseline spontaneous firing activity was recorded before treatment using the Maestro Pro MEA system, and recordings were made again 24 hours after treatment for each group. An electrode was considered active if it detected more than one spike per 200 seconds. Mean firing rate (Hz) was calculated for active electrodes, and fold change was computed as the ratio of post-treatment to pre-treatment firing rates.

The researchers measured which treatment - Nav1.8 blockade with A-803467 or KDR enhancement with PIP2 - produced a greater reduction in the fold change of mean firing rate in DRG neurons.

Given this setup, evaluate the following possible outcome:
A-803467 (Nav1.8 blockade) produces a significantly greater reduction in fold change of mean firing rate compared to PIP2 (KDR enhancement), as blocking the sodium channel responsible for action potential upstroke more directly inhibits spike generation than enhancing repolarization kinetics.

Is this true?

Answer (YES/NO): NO